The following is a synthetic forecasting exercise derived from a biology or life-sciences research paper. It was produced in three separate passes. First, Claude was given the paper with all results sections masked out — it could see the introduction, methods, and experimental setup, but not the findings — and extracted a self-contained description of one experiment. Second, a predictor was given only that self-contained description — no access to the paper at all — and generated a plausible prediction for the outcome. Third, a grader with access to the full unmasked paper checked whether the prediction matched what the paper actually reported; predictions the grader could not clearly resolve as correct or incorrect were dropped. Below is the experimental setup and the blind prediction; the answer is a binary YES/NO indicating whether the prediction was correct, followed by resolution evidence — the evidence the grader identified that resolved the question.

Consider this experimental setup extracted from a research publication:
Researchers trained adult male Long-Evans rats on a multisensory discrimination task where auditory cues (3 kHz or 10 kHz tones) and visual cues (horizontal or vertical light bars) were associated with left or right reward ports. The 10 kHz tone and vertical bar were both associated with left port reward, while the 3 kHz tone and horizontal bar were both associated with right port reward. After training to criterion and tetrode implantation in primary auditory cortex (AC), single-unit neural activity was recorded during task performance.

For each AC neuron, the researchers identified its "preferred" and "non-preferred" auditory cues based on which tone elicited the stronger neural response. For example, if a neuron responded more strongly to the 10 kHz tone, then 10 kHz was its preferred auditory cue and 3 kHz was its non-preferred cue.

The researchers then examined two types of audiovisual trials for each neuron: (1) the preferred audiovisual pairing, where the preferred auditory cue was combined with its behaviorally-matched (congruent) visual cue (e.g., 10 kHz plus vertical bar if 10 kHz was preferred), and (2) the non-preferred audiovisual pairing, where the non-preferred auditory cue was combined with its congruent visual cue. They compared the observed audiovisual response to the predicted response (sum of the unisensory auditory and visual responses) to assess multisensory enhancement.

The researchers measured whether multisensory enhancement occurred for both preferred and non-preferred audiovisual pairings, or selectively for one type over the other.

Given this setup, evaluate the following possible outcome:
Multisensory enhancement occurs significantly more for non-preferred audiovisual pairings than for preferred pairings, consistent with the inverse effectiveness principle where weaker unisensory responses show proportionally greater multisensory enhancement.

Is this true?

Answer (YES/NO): NO